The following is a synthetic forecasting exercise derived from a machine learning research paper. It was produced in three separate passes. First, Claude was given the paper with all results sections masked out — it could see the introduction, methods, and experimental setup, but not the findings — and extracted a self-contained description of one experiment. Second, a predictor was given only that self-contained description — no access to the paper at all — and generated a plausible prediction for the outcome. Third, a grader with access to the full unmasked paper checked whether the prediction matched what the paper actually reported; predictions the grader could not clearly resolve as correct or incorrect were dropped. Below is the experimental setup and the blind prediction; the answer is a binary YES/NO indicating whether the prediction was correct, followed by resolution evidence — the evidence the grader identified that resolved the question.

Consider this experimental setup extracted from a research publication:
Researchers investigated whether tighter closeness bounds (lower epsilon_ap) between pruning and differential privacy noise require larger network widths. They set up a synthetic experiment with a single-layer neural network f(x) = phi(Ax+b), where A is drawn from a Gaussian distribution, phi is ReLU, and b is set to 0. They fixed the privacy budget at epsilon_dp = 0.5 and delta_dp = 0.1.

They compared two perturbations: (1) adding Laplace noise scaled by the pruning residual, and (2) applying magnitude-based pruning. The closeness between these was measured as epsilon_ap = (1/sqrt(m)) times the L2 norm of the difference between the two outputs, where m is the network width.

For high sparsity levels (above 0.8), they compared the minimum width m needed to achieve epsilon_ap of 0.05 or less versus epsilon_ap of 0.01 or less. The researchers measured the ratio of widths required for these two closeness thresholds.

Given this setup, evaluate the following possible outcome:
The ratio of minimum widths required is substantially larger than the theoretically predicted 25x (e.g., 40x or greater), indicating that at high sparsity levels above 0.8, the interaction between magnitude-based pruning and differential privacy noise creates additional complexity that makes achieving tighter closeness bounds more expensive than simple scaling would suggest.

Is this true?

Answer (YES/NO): NO